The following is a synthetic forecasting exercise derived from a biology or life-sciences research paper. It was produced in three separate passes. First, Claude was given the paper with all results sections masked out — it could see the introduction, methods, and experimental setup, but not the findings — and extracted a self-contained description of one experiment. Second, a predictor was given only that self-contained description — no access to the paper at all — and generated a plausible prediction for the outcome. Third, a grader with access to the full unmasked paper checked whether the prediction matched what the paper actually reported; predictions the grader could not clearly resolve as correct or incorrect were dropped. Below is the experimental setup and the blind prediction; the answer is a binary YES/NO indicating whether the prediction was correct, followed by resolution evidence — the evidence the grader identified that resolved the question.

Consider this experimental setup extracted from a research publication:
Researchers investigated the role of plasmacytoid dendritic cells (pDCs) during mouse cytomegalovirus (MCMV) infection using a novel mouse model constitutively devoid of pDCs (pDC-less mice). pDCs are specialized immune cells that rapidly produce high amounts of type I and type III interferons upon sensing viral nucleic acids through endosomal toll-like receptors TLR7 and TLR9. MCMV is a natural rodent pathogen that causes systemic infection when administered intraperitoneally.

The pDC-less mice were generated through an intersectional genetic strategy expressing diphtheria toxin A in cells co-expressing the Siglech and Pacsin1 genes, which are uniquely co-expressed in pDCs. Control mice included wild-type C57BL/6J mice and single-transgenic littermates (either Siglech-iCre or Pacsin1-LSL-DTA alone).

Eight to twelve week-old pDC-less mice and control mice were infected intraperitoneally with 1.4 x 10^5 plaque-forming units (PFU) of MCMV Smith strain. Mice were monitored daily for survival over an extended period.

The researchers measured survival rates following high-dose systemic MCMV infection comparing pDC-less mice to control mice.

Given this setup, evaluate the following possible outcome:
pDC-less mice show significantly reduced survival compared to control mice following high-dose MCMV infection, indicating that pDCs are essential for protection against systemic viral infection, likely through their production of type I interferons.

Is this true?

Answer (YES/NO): NO